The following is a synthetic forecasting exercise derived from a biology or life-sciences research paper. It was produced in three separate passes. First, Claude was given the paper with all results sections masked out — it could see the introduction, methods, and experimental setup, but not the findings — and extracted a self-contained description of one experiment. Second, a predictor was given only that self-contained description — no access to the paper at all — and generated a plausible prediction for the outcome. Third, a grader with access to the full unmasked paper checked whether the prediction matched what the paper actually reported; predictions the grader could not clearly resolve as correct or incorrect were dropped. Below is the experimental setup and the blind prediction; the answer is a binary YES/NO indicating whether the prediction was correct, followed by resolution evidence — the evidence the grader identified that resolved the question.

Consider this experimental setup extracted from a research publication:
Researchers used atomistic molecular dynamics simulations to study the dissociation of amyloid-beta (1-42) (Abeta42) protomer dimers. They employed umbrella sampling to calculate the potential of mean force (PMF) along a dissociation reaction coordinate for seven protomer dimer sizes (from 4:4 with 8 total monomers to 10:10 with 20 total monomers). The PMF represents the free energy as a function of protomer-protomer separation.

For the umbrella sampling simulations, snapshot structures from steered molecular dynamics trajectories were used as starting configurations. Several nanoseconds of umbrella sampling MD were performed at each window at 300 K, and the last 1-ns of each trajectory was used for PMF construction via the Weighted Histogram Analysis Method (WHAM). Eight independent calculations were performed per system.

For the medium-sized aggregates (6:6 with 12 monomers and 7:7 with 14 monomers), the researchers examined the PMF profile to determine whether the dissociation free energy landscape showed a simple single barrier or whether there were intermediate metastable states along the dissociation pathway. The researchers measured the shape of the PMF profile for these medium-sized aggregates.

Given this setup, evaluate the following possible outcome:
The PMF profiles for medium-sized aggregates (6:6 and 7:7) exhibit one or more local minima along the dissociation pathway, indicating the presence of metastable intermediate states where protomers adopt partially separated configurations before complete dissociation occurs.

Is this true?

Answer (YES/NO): NO